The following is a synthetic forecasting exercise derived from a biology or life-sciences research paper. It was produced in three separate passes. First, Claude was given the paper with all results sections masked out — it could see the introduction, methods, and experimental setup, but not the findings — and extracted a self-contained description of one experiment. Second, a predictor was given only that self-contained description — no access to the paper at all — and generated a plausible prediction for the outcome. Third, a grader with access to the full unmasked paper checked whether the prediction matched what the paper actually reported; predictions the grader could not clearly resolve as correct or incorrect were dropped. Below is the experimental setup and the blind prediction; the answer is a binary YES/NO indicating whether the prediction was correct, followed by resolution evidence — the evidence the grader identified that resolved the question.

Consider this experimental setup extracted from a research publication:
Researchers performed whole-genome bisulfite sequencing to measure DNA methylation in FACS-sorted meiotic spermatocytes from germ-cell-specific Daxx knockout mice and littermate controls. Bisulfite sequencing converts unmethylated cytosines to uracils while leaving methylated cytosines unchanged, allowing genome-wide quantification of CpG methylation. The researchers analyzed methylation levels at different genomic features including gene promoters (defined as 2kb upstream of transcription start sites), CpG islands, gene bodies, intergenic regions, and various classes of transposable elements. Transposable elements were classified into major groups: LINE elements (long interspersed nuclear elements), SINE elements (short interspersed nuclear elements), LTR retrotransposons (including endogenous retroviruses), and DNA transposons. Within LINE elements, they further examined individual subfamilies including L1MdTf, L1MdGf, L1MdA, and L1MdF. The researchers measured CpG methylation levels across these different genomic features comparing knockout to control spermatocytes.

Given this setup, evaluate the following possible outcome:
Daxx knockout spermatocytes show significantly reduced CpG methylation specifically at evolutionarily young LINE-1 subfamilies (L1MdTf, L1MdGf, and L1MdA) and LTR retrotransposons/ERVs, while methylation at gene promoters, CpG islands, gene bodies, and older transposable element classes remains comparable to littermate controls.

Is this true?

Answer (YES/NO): NO